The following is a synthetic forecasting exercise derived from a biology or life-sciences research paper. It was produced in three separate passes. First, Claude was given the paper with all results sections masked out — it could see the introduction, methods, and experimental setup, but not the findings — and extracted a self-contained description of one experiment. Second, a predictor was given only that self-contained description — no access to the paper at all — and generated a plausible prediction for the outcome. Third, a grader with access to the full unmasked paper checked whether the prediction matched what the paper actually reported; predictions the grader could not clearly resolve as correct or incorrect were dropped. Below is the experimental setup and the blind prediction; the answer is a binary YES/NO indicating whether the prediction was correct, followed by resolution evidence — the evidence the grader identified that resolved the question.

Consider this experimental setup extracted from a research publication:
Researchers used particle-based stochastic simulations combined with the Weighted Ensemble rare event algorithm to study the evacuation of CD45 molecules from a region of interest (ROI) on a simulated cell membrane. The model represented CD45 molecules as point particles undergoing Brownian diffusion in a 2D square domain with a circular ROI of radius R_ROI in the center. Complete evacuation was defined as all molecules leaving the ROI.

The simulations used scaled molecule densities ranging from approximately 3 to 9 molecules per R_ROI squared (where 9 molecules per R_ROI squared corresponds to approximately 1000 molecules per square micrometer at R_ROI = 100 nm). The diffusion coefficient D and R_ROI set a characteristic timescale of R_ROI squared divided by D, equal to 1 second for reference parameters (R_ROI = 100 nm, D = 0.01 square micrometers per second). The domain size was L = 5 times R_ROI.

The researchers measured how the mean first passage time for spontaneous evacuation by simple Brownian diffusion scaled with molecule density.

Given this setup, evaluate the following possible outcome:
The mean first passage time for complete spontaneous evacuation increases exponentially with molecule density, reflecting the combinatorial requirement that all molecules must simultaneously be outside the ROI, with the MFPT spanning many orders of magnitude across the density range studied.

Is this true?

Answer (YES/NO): NO